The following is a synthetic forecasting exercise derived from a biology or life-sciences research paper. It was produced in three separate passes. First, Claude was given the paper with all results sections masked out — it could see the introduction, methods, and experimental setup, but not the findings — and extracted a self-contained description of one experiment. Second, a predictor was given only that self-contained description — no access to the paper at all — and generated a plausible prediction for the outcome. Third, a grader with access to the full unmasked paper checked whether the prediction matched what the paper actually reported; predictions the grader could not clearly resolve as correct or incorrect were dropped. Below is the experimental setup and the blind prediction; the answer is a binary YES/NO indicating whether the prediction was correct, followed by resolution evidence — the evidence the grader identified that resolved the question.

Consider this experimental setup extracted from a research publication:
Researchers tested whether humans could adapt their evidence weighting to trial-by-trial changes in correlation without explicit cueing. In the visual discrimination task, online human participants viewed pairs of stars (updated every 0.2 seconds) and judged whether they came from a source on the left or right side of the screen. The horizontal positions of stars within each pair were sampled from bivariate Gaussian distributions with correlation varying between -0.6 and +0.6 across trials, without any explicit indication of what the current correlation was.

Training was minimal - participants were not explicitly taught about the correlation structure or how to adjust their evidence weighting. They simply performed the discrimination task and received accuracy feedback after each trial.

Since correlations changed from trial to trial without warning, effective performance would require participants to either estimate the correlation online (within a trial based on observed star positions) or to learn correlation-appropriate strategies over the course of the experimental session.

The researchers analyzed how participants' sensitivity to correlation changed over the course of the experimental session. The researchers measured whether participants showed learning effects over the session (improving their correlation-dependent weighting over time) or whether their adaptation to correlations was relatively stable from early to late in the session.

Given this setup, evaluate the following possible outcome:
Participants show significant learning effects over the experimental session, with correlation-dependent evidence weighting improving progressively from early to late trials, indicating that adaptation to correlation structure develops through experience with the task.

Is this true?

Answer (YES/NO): NO